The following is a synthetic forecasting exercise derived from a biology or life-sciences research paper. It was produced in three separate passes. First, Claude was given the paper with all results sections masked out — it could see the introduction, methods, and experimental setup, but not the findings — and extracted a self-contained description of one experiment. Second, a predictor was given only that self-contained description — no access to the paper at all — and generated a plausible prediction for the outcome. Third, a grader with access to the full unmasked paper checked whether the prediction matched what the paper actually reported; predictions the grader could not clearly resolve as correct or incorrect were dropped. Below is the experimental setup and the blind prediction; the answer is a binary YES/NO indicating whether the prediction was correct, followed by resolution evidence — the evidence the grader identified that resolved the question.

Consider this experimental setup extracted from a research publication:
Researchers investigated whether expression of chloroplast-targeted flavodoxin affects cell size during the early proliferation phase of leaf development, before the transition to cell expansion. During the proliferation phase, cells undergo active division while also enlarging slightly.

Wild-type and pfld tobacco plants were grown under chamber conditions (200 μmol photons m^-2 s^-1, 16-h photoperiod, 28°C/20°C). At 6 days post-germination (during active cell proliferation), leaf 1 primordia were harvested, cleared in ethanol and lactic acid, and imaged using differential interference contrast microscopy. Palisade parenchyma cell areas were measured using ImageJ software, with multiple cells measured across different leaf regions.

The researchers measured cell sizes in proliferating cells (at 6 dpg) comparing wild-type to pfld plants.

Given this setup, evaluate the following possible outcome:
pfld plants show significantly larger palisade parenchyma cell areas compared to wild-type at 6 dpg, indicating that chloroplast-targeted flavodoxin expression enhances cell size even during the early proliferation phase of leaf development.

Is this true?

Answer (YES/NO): NO